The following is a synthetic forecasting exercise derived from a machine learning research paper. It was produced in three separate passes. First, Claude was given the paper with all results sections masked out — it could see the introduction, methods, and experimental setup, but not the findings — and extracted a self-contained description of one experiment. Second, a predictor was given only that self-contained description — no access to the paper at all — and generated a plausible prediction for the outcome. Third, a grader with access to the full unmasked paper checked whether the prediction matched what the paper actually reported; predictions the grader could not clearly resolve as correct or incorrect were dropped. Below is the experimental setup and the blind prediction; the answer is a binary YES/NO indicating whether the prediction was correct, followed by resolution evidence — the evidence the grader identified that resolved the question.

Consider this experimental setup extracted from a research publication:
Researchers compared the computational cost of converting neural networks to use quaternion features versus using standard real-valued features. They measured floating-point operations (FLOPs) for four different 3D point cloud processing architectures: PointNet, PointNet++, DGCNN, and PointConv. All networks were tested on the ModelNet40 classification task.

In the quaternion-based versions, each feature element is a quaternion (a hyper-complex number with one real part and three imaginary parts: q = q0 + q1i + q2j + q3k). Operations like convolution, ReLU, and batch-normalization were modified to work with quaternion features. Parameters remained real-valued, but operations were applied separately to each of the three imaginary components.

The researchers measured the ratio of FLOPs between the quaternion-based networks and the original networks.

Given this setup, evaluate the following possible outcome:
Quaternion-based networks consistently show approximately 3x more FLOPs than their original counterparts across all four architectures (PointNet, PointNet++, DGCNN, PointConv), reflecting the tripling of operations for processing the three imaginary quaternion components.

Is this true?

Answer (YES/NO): NO